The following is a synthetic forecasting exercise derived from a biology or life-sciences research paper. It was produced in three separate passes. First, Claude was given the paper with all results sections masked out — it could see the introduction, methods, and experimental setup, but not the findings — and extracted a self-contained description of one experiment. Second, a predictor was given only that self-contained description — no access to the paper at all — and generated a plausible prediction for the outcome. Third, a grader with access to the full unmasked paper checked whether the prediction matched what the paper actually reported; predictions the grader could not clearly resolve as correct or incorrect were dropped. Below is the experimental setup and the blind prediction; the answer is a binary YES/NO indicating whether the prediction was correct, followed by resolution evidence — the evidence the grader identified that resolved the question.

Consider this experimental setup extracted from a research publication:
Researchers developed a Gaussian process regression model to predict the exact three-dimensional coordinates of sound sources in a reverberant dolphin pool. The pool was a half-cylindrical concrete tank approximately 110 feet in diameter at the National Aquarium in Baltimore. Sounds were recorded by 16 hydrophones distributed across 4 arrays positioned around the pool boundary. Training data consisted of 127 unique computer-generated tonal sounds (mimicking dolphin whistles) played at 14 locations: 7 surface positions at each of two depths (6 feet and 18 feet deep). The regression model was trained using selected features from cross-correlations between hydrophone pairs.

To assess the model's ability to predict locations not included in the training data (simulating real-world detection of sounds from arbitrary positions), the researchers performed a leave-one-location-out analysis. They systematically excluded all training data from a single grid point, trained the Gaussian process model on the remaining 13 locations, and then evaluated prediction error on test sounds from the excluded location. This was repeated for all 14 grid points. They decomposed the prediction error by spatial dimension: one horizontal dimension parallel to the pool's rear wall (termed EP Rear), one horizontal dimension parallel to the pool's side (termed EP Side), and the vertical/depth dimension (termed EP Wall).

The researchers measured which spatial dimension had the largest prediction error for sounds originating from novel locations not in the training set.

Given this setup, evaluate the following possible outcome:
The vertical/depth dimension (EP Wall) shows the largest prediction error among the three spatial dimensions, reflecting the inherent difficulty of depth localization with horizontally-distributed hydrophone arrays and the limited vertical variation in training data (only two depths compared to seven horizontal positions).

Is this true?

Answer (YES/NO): YES